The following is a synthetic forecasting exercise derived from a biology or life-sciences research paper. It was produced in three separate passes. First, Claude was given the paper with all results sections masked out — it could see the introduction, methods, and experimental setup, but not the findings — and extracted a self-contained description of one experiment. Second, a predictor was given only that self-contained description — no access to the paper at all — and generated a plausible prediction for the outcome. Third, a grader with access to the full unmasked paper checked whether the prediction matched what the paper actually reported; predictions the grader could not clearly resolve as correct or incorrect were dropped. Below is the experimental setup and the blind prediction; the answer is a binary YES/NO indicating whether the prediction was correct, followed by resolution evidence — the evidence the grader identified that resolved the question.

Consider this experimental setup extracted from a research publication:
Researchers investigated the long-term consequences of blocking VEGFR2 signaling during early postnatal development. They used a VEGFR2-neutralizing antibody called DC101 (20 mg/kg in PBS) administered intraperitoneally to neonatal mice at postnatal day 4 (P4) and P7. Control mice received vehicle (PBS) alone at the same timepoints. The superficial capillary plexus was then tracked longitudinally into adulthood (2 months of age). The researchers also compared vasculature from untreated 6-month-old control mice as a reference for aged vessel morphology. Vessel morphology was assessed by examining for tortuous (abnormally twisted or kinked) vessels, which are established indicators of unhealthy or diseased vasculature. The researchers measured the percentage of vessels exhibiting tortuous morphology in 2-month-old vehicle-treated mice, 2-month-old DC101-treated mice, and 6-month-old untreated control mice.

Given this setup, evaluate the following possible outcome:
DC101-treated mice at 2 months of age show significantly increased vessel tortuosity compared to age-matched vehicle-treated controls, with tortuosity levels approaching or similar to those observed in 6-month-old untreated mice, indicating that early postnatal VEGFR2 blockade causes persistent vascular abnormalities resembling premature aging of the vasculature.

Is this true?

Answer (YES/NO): YES